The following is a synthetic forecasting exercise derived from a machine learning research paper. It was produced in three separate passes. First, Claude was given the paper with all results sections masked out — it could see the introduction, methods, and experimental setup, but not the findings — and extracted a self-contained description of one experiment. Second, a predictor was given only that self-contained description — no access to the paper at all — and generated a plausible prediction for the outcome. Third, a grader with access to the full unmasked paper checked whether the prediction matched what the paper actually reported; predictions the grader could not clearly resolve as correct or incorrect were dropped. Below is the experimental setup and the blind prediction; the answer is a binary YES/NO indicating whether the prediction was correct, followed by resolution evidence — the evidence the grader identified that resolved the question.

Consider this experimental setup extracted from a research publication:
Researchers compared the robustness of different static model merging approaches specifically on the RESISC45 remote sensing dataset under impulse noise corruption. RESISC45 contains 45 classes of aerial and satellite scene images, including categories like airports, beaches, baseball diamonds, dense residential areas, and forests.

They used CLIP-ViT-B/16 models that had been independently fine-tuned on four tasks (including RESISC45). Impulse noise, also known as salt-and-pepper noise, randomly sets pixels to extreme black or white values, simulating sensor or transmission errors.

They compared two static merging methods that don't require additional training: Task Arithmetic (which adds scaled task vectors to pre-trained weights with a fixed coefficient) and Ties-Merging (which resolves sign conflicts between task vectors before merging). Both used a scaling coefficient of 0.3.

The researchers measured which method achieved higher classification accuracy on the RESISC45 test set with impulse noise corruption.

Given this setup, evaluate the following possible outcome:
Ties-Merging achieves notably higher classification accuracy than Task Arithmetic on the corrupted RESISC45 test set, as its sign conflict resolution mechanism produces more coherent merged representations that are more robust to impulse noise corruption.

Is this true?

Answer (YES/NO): NO